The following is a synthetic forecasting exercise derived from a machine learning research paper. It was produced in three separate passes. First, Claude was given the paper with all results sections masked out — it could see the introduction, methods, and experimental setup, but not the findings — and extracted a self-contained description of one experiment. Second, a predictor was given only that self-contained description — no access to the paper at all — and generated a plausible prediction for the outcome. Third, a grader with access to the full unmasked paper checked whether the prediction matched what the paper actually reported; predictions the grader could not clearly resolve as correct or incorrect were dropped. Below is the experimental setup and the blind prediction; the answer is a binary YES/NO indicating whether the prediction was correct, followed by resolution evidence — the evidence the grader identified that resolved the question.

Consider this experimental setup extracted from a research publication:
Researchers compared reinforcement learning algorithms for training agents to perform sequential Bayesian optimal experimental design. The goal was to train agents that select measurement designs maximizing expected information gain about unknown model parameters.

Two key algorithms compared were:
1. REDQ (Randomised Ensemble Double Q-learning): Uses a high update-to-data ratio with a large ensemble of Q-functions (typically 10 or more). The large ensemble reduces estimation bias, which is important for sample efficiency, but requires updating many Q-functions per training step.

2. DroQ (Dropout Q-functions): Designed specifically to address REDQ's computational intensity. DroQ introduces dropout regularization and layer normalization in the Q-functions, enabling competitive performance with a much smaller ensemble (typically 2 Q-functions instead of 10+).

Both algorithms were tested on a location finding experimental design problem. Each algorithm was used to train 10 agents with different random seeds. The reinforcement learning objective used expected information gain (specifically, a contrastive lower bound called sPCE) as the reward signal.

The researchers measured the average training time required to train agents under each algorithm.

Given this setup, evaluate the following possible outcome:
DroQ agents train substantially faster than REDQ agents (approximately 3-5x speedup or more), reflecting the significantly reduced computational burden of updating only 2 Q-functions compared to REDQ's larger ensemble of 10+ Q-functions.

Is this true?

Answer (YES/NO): NO